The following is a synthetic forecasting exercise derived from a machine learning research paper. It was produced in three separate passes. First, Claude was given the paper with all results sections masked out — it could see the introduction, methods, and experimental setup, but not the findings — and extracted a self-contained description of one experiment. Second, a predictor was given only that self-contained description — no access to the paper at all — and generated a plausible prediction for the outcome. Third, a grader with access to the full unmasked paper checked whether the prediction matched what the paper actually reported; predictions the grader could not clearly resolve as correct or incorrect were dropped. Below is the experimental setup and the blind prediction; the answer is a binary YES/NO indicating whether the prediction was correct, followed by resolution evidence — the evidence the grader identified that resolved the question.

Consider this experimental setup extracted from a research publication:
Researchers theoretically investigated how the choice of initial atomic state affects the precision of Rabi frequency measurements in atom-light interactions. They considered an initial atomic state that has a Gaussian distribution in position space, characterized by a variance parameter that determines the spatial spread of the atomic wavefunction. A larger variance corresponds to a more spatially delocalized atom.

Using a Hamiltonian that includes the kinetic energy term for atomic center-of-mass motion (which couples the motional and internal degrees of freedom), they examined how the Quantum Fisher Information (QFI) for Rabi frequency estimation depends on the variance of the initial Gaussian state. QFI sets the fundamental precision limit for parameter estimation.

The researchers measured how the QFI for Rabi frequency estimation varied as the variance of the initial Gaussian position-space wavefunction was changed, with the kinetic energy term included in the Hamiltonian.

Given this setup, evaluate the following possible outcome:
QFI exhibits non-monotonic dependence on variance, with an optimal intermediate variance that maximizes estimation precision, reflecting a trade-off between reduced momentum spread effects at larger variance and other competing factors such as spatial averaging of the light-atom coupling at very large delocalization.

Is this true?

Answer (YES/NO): YES